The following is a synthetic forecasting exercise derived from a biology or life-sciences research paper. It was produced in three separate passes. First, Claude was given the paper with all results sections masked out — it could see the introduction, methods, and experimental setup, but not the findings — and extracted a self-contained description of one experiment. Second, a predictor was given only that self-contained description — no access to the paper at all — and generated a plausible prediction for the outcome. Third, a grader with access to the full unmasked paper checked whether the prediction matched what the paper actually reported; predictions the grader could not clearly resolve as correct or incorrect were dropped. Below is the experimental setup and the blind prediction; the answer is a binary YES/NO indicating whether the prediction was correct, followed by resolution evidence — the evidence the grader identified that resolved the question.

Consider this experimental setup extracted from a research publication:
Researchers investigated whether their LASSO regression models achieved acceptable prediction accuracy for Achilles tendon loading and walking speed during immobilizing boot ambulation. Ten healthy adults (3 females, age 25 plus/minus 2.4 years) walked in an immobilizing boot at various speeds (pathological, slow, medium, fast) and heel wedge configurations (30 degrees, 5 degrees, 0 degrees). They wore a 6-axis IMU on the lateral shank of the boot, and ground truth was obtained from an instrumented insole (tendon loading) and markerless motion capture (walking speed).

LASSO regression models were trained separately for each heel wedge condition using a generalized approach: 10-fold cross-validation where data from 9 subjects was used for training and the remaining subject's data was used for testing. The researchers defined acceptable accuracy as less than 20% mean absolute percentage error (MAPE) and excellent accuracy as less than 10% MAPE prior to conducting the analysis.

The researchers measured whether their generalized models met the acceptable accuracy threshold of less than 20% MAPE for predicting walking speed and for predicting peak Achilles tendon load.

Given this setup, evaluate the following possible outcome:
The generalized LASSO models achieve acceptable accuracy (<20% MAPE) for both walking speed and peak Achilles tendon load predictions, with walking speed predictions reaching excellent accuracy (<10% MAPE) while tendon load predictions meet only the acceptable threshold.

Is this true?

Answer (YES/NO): NO